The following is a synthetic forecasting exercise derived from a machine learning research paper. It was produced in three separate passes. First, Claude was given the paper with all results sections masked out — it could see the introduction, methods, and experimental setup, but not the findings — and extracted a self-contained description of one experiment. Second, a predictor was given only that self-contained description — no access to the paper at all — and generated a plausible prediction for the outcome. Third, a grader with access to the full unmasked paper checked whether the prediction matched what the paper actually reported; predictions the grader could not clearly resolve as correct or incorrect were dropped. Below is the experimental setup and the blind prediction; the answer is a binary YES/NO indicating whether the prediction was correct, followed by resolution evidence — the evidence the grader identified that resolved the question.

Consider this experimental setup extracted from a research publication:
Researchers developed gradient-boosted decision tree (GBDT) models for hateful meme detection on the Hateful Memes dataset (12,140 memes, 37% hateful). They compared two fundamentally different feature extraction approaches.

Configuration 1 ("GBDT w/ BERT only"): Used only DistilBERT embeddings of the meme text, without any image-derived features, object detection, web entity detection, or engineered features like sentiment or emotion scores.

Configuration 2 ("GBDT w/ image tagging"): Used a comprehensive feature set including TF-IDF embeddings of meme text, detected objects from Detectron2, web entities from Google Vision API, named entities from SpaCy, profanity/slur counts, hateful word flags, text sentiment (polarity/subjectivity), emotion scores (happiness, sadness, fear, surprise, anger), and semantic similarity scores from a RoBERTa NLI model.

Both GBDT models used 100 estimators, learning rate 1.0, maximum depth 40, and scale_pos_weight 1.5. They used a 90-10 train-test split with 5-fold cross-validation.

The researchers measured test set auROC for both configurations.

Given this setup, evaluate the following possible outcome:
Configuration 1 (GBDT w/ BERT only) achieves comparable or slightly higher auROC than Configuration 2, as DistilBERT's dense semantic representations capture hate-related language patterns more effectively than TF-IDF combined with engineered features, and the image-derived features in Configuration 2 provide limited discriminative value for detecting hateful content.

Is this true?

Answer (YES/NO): YES